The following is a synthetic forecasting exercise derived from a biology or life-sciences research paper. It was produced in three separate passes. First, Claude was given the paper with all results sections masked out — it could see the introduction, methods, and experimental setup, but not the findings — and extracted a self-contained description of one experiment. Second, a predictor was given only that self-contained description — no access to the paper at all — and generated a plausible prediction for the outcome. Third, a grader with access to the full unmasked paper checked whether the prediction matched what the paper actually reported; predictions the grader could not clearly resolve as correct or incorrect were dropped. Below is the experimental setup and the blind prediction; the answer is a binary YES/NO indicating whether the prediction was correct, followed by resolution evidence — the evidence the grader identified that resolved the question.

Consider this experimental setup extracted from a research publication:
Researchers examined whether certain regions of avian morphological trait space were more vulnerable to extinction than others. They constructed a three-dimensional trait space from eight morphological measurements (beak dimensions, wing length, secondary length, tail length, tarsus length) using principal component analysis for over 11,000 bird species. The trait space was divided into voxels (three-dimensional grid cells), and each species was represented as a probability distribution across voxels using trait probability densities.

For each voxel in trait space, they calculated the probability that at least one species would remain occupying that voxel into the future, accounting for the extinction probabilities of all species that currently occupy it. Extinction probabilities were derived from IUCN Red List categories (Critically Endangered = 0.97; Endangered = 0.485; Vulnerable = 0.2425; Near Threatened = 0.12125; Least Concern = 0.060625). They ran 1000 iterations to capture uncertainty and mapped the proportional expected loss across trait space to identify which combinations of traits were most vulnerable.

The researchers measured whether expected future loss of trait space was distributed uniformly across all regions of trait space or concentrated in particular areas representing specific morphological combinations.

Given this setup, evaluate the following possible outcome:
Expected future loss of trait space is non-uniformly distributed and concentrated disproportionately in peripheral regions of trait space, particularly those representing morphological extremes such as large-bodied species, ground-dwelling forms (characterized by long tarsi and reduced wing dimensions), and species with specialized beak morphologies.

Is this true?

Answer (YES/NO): NO